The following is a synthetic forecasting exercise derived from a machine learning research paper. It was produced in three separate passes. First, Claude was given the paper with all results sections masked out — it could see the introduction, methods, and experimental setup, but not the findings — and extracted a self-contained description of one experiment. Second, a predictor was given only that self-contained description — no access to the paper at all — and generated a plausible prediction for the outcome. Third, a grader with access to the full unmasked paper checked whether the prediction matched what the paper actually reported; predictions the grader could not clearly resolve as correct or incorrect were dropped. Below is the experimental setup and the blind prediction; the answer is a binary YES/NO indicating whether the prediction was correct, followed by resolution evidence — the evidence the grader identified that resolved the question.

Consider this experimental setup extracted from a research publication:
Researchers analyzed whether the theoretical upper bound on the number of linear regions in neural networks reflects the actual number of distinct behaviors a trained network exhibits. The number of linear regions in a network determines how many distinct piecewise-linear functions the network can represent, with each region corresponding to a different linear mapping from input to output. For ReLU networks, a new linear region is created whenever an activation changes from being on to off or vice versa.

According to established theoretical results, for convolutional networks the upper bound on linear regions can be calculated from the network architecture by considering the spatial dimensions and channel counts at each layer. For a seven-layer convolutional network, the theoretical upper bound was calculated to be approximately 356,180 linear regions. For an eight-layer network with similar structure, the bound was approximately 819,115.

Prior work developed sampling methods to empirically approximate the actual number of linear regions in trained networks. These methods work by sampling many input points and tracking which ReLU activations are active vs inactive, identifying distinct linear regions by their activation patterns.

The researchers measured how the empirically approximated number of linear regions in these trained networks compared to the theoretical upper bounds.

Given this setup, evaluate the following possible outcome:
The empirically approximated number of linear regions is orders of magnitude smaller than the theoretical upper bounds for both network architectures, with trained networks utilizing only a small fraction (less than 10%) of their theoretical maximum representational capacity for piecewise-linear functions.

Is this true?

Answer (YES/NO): YES